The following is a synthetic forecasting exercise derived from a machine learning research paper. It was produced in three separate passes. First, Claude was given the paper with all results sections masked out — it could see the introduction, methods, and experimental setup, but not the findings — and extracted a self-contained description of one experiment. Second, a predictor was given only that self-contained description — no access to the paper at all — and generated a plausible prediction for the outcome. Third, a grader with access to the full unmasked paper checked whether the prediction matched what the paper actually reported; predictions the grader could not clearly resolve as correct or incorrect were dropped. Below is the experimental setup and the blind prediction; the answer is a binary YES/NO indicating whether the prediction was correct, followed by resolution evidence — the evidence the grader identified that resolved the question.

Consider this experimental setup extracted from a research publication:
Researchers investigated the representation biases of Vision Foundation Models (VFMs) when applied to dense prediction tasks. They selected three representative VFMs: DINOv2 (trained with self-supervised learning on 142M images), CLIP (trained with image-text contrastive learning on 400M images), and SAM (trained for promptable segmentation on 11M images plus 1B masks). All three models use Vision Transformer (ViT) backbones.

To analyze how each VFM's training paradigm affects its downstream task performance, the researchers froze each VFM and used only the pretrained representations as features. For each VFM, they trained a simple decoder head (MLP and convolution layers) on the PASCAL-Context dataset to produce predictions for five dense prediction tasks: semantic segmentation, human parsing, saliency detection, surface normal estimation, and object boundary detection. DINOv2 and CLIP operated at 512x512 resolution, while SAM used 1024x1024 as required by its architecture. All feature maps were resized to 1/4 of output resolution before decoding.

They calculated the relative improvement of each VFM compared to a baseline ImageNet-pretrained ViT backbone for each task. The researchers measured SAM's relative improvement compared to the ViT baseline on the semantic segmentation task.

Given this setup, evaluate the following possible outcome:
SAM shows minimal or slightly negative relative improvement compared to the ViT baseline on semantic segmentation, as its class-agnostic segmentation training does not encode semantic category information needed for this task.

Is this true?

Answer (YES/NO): NO